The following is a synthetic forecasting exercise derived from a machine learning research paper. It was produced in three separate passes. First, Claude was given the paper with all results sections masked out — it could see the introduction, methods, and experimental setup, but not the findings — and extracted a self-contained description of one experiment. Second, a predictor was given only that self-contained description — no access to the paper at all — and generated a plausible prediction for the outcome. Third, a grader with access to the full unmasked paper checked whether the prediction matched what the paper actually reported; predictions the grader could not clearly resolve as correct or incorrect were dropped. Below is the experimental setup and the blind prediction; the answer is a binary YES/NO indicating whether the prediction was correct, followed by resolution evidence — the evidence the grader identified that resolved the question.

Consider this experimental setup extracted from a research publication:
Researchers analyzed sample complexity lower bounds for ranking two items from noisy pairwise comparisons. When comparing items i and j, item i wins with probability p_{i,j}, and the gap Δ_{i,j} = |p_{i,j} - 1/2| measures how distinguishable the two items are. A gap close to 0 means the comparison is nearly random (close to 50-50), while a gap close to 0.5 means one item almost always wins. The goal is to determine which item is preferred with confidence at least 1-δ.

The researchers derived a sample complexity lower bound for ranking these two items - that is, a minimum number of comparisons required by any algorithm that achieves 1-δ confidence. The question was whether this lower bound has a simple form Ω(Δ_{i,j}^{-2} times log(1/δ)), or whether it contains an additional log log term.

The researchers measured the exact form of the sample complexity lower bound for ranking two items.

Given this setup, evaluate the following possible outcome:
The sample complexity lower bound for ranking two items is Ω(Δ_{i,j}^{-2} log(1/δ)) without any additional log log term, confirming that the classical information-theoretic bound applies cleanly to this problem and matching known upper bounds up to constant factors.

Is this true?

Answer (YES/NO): NO